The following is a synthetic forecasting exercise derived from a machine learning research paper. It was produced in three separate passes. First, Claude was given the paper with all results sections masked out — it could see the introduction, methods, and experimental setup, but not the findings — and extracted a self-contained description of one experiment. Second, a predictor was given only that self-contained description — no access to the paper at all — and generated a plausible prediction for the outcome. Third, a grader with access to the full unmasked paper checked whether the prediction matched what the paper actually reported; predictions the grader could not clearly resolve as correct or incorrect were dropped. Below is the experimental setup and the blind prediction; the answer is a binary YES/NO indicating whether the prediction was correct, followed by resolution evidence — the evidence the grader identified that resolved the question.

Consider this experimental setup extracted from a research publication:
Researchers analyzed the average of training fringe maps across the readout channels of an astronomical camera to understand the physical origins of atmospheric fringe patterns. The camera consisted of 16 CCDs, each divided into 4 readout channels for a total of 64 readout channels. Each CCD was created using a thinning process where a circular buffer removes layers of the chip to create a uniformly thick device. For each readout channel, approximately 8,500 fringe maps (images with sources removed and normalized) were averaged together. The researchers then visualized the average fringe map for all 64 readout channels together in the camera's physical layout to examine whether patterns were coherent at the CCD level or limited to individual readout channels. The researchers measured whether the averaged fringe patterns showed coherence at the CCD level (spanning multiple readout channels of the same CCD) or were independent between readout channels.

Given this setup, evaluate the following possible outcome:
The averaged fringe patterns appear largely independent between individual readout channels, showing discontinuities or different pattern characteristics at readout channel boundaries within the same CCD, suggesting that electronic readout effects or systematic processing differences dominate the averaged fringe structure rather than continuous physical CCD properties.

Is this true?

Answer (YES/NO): NO